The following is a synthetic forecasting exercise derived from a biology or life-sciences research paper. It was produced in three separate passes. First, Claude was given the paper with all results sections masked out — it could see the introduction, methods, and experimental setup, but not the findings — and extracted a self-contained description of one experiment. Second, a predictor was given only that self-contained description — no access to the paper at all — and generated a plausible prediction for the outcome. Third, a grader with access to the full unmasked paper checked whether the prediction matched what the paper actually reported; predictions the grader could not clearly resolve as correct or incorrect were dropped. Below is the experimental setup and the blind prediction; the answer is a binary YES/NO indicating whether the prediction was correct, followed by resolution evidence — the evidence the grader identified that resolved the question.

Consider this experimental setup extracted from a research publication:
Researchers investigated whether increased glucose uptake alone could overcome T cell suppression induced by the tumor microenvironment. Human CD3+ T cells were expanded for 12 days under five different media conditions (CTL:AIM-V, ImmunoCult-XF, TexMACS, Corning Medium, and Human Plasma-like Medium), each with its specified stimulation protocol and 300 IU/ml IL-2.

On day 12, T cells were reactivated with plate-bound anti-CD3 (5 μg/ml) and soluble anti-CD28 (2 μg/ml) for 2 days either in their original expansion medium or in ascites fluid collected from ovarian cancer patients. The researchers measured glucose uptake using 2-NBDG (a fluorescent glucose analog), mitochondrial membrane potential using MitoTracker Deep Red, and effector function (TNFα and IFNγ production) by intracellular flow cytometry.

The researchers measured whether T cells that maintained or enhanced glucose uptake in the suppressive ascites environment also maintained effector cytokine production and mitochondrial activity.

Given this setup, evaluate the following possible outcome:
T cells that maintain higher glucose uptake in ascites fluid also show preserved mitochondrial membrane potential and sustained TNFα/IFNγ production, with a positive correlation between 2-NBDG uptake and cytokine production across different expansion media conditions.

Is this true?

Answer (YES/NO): NO